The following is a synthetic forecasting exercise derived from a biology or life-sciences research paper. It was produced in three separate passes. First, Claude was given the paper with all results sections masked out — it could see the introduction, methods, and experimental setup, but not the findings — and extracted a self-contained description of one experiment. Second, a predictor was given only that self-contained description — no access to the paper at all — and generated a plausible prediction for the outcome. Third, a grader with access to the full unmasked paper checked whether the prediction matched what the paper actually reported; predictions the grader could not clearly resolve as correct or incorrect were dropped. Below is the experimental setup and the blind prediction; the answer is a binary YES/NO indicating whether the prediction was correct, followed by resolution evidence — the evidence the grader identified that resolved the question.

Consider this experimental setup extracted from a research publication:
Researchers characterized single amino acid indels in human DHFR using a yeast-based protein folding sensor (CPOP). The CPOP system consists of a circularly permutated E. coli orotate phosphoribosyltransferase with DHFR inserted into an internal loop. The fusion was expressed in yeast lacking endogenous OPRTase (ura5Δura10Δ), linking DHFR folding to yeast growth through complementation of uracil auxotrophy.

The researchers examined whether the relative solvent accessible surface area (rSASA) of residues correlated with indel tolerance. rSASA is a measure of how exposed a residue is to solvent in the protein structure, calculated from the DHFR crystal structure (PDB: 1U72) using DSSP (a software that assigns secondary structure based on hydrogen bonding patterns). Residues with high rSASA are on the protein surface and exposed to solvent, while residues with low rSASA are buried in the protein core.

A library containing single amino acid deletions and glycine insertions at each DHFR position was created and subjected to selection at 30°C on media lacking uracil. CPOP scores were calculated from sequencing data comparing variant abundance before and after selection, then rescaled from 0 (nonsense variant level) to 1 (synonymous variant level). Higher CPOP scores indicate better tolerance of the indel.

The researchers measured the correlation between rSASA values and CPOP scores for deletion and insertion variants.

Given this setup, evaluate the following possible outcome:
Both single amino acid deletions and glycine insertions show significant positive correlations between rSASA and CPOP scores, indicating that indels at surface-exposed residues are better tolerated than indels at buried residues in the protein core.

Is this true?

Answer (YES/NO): NO